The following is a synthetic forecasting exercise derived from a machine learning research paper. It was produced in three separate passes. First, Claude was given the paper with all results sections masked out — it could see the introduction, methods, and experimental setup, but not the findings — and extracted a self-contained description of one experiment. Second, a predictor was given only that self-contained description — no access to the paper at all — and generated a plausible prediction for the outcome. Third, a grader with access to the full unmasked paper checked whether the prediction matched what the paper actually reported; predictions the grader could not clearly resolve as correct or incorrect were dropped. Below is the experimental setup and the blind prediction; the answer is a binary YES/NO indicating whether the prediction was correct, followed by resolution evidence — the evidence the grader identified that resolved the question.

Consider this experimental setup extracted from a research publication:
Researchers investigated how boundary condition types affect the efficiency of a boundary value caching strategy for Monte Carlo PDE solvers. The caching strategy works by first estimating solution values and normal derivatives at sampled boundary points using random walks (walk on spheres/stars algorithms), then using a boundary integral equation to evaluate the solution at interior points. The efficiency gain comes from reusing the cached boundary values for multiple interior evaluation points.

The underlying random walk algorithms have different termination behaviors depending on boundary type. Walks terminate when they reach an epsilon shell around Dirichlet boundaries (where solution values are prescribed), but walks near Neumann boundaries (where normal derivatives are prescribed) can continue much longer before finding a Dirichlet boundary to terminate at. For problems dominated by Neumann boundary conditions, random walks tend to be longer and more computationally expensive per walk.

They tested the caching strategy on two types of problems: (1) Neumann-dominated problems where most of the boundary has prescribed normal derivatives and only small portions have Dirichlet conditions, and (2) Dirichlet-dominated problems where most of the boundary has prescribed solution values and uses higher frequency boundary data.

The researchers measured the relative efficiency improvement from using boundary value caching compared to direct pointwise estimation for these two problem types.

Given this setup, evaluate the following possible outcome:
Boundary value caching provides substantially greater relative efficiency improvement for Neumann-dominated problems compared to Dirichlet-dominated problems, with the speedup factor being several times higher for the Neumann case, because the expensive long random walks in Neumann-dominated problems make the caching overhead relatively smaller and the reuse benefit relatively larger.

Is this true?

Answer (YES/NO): YES